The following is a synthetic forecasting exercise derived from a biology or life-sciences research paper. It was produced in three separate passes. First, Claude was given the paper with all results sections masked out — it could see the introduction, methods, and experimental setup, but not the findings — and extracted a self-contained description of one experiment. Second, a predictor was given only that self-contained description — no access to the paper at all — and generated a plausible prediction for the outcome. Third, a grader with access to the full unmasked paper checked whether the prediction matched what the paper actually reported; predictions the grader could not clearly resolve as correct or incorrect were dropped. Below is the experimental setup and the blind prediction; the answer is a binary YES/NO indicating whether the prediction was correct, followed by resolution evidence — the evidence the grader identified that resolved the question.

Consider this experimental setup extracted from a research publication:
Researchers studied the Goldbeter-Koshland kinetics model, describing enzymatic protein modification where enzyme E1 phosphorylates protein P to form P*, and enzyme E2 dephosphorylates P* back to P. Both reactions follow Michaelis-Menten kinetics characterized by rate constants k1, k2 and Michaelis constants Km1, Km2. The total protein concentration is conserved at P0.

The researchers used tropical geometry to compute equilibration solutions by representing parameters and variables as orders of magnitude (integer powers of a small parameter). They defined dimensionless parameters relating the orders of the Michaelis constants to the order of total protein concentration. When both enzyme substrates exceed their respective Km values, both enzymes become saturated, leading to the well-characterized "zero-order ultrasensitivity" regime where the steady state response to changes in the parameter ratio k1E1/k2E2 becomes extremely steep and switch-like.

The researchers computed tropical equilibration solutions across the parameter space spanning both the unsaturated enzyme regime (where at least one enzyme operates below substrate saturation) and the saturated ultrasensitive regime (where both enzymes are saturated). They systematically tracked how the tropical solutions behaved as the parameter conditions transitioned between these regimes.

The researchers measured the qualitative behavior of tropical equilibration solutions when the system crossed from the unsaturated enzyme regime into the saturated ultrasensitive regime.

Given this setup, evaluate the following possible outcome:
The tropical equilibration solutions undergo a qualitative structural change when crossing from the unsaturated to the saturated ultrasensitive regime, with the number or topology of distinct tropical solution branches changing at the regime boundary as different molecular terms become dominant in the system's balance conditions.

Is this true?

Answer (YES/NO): YES